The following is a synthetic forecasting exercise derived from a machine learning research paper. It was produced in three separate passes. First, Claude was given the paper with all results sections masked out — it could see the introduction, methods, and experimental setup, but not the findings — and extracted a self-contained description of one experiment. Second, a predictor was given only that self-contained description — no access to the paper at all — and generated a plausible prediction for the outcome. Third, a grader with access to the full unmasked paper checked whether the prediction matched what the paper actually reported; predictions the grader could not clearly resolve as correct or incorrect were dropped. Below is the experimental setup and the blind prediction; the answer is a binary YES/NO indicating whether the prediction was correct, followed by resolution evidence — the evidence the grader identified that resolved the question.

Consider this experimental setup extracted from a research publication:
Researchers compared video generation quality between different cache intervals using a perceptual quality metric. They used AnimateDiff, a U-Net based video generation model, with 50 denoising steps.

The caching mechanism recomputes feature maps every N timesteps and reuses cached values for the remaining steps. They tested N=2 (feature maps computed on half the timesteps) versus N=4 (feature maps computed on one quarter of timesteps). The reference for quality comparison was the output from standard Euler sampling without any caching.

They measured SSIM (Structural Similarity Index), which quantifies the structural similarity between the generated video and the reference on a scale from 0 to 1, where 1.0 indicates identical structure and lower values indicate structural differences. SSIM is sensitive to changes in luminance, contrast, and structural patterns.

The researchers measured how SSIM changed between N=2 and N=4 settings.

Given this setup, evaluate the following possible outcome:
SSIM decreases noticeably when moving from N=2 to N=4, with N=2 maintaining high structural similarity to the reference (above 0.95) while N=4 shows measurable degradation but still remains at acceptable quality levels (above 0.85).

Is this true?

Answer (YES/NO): NO